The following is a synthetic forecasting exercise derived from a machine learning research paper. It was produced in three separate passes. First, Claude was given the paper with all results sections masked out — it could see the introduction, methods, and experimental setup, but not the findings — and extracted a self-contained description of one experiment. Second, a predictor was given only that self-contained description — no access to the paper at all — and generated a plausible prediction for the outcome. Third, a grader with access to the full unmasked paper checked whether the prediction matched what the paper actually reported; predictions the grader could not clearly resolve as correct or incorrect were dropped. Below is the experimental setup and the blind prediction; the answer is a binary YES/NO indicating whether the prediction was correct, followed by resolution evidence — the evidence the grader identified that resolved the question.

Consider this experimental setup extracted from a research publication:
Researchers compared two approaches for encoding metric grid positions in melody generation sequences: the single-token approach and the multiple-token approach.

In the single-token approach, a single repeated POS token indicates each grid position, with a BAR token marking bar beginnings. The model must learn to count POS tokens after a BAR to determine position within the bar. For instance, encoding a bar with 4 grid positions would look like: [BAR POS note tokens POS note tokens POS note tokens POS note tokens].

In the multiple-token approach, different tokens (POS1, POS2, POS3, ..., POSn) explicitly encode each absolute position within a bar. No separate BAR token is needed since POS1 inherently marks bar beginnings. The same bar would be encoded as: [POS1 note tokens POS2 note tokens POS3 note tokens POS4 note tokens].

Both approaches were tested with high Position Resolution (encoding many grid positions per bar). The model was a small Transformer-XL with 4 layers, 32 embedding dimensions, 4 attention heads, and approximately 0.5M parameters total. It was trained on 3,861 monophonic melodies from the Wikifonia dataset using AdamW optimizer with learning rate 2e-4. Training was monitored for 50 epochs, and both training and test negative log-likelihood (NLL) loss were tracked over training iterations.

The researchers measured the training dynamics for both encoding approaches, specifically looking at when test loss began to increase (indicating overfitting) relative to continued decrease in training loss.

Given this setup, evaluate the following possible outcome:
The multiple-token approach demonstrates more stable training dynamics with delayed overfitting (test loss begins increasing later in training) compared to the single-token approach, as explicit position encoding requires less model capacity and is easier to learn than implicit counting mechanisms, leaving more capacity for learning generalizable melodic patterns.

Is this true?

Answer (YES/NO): NO